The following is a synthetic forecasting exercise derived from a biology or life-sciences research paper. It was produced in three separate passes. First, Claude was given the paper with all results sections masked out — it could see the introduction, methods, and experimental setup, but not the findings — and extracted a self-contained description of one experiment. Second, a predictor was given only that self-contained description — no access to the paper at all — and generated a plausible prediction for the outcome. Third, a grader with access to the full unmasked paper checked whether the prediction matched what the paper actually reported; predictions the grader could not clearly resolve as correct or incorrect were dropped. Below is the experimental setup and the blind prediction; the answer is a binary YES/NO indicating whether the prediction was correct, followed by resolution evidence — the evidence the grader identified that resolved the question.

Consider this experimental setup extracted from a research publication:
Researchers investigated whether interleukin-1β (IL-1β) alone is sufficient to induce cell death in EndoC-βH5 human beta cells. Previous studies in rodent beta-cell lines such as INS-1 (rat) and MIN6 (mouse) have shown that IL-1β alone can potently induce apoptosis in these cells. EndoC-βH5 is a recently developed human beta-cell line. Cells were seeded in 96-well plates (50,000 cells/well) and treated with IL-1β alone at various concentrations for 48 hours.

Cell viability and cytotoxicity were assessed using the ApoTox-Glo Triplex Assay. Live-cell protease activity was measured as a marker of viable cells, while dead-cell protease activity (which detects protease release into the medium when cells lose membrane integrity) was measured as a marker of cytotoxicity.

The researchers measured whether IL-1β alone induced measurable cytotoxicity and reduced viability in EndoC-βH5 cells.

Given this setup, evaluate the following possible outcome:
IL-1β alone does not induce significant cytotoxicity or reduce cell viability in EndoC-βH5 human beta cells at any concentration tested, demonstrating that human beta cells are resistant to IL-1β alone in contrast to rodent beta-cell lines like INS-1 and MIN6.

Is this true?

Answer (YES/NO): YES